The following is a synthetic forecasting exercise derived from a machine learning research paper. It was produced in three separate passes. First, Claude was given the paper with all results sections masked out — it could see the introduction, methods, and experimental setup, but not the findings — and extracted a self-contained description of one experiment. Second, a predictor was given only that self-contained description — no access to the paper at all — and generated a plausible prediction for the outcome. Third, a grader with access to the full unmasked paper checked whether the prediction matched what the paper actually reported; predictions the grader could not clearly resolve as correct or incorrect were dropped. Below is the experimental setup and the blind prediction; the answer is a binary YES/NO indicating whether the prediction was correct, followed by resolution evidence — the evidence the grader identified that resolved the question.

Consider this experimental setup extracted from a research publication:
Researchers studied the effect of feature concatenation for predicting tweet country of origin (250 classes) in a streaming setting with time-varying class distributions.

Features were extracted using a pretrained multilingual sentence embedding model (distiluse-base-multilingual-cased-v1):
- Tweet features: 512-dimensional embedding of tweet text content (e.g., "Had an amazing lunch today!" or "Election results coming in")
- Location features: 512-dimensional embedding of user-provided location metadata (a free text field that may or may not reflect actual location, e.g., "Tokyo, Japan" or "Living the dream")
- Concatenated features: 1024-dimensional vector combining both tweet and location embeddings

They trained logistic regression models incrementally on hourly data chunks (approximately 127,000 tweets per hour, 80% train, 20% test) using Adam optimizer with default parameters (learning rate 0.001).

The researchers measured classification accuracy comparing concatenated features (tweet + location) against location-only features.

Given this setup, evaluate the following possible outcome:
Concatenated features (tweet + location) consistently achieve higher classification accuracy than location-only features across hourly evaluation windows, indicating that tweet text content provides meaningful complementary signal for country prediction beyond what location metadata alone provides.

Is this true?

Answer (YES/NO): YES